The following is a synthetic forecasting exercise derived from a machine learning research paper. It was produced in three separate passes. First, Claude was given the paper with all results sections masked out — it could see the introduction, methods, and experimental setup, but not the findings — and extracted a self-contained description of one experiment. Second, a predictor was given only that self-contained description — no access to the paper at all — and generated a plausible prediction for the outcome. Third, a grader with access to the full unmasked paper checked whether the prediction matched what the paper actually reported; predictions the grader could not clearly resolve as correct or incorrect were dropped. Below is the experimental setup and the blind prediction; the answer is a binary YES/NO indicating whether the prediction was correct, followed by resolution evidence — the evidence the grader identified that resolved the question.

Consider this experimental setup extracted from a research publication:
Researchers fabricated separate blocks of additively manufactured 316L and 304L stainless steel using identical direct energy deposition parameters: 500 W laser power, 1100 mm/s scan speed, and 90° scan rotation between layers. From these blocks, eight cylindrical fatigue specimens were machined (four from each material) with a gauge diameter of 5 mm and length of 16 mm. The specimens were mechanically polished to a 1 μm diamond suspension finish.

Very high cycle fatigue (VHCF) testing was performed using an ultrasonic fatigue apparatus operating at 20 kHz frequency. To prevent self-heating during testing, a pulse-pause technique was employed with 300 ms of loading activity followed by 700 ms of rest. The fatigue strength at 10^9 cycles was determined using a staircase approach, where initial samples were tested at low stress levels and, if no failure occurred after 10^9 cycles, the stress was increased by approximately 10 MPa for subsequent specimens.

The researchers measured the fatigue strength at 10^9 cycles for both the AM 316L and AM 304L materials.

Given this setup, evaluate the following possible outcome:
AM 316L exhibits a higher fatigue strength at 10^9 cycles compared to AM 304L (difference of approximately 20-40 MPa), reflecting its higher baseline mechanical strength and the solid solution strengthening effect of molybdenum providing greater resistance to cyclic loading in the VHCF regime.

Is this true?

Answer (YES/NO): NO